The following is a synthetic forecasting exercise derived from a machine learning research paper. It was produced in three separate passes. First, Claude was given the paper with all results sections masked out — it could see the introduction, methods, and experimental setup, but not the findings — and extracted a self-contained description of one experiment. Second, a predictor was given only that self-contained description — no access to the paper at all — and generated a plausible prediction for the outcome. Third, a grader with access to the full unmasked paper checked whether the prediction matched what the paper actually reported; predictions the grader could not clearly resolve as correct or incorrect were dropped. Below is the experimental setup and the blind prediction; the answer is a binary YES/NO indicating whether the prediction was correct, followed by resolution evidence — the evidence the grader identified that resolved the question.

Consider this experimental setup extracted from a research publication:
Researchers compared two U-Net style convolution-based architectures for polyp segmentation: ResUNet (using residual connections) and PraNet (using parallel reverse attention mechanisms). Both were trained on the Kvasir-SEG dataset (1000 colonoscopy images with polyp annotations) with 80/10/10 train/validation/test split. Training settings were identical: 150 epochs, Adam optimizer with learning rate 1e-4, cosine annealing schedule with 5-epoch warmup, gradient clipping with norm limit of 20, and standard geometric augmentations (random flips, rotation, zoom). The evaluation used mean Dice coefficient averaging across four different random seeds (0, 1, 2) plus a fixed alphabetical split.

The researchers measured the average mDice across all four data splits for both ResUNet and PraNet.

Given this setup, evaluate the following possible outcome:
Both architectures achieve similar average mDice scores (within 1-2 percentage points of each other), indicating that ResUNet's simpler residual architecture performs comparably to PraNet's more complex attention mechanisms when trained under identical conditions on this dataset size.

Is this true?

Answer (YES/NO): YES